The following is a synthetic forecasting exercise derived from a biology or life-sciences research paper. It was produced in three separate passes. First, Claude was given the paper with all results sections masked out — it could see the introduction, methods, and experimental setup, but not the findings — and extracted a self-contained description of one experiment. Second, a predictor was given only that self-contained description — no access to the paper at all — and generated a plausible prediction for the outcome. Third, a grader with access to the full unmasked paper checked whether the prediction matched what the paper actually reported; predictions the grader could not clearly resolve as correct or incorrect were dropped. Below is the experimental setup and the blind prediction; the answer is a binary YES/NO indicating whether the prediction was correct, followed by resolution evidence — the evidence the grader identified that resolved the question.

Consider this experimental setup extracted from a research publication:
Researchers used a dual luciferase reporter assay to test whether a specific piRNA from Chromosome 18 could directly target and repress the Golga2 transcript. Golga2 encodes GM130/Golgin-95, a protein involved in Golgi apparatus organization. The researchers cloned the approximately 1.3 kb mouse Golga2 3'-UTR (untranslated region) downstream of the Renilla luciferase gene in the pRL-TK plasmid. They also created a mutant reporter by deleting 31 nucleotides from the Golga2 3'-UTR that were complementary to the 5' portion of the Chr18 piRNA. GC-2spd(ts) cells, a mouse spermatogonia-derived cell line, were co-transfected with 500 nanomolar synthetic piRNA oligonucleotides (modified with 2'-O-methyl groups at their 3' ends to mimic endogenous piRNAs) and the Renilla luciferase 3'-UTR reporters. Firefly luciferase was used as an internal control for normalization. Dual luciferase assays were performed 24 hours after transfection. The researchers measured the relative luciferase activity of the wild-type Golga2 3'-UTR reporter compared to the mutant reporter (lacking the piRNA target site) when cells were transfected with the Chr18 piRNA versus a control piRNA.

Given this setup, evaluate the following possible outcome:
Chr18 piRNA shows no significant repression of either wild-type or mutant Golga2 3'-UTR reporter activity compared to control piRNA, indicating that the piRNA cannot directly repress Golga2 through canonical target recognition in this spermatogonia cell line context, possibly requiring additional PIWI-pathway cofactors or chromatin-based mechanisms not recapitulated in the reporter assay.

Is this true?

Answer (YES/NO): NO